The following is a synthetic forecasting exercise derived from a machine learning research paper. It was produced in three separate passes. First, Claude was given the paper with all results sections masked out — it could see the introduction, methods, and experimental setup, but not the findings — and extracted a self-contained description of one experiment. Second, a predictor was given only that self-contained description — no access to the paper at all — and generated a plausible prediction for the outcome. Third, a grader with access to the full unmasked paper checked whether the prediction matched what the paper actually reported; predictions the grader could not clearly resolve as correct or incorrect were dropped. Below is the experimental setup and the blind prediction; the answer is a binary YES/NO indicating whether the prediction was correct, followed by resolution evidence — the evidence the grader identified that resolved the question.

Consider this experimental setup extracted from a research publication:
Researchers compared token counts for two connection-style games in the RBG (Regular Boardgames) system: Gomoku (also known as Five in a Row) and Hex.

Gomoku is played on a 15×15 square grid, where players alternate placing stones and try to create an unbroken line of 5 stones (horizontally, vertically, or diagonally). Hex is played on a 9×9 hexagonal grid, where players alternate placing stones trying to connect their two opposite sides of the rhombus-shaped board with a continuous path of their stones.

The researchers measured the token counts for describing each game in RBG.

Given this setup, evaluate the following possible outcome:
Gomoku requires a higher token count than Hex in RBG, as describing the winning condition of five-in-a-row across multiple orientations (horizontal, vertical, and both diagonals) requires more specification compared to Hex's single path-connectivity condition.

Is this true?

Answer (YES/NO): YES